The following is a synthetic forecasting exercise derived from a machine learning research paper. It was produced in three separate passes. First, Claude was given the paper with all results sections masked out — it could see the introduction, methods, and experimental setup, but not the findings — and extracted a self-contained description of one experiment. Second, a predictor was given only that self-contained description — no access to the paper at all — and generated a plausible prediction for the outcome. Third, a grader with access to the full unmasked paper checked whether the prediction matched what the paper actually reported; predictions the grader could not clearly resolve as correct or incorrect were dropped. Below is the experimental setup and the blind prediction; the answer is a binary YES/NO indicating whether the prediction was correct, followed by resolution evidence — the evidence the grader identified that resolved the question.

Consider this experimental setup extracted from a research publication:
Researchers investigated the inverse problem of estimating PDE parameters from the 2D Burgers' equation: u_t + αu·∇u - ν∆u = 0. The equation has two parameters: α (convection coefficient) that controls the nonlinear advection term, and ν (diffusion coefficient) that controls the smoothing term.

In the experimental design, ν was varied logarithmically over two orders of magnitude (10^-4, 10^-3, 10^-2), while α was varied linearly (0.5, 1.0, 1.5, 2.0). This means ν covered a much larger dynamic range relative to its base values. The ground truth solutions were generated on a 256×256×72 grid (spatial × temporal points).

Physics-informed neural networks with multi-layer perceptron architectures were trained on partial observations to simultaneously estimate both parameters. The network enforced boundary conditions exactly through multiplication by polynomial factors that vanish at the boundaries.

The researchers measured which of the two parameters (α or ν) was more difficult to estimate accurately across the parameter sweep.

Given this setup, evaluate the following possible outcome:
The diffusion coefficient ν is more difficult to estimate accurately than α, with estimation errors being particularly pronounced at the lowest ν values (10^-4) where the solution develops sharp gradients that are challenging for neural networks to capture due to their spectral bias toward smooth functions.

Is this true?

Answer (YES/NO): NO